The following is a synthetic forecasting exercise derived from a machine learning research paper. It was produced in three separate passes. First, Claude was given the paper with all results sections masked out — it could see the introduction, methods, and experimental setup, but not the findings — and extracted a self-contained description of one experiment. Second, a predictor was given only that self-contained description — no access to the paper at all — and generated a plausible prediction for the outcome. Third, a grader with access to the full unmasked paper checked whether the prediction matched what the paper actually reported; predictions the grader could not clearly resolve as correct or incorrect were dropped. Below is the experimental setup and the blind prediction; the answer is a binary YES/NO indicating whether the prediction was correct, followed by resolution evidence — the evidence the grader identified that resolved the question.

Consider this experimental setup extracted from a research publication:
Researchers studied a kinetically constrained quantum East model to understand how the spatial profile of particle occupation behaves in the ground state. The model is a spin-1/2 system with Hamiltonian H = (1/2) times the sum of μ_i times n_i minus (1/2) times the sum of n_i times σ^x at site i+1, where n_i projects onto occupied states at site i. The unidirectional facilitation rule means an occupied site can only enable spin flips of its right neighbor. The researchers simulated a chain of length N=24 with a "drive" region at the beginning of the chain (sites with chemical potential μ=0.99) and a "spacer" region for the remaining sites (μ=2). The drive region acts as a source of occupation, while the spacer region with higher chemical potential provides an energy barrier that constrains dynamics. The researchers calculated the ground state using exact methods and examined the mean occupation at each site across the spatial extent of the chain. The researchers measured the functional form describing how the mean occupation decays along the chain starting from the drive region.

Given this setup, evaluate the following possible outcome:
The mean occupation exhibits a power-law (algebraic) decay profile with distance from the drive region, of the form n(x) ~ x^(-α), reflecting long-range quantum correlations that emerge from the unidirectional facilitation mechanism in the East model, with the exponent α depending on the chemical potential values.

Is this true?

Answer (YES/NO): NO